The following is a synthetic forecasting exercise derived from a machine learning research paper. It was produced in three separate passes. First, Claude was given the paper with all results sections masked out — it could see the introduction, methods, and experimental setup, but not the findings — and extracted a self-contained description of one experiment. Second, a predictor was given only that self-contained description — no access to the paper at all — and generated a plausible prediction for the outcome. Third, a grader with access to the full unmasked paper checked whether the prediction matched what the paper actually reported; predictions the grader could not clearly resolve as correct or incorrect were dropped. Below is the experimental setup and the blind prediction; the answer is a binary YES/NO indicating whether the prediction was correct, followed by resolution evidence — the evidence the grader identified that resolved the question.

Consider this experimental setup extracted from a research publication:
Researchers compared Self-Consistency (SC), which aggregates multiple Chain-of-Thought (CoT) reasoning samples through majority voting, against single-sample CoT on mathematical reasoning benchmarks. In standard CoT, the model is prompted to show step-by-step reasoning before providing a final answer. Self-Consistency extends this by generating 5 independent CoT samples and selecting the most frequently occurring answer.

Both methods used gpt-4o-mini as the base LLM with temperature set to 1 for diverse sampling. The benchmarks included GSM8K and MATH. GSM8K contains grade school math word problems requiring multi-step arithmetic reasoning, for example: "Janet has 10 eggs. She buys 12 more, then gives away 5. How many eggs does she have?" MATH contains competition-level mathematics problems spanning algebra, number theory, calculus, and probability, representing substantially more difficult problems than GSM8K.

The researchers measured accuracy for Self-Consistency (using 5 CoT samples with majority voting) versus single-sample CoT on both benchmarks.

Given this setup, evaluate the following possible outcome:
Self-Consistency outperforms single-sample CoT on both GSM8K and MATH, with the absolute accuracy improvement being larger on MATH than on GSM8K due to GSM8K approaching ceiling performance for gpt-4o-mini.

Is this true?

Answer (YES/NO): YES